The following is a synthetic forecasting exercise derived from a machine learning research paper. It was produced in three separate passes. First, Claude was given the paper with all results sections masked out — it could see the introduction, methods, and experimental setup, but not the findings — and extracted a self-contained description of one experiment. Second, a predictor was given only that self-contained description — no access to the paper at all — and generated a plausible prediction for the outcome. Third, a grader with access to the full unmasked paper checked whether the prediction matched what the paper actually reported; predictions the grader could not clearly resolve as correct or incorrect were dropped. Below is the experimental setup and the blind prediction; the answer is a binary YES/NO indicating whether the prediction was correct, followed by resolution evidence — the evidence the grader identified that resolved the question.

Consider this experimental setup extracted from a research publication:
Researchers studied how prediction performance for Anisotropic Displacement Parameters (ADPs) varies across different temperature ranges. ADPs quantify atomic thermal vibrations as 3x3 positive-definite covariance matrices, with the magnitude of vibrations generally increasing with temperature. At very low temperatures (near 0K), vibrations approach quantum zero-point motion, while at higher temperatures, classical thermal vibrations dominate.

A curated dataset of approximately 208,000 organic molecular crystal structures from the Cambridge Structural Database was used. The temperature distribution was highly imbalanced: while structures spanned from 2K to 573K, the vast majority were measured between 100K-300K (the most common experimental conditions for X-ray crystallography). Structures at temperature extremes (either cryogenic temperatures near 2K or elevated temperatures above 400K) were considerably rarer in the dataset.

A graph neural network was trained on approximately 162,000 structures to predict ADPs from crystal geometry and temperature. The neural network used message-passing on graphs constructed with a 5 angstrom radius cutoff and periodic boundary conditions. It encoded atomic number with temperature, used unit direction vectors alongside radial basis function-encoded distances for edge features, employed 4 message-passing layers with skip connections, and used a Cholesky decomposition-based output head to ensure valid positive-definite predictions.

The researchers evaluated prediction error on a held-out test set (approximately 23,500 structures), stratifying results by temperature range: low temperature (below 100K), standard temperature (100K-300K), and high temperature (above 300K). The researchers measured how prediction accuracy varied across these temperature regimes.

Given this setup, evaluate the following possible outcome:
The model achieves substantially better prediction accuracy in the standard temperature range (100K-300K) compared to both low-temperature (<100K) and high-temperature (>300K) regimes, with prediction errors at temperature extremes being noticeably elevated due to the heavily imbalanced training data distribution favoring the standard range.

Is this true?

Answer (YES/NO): NO